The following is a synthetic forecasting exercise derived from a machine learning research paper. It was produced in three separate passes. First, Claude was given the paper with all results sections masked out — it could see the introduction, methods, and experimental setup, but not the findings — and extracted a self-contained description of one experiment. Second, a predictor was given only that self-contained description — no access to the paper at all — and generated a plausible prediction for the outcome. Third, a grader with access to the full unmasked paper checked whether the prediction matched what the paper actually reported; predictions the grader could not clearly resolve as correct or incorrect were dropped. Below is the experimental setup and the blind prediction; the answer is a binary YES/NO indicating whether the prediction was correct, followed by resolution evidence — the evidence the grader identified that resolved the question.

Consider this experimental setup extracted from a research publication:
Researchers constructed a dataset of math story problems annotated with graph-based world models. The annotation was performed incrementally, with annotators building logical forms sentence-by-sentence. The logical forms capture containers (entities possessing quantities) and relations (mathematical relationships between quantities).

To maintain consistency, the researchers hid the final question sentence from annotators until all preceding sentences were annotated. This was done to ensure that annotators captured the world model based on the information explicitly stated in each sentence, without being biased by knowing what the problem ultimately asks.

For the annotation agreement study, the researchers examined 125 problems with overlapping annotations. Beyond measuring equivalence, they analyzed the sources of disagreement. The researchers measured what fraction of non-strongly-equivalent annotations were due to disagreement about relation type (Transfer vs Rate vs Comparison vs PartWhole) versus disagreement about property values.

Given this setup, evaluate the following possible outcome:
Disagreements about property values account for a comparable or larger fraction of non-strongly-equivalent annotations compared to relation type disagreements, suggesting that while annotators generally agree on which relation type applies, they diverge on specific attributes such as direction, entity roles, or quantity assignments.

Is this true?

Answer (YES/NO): YES